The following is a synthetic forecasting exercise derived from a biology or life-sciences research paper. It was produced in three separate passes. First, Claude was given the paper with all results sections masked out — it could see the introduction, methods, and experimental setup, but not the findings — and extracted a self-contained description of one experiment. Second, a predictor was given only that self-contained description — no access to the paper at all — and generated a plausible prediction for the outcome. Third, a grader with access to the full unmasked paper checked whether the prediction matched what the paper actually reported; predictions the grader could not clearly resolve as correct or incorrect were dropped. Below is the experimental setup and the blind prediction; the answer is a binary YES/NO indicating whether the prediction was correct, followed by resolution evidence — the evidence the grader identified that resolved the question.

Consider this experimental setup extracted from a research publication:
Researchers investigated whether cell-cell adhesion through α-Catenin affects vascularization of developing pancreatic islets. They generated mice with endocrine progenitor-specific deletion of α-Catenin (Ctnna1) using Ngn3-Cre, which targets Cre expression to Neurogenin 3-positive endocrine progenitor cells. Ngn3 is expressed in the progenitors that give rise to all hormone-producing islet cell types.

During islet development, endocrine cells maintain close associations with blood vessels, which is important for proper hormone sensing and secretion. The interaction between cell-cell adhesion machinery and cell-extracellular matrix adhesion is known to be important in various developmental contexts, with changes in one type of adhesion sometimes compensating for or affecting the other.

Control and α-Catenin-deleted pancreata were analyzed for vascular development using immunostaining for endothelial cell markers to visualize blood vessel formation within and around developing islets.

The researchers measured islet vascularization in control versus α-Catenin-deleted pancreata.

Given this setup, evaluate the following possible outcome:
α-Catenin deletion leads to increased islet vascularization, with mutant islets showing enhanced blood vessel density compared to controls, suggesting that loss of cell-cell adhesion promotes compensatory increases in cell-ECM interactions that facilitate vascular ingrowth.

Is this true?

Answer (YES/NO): YES